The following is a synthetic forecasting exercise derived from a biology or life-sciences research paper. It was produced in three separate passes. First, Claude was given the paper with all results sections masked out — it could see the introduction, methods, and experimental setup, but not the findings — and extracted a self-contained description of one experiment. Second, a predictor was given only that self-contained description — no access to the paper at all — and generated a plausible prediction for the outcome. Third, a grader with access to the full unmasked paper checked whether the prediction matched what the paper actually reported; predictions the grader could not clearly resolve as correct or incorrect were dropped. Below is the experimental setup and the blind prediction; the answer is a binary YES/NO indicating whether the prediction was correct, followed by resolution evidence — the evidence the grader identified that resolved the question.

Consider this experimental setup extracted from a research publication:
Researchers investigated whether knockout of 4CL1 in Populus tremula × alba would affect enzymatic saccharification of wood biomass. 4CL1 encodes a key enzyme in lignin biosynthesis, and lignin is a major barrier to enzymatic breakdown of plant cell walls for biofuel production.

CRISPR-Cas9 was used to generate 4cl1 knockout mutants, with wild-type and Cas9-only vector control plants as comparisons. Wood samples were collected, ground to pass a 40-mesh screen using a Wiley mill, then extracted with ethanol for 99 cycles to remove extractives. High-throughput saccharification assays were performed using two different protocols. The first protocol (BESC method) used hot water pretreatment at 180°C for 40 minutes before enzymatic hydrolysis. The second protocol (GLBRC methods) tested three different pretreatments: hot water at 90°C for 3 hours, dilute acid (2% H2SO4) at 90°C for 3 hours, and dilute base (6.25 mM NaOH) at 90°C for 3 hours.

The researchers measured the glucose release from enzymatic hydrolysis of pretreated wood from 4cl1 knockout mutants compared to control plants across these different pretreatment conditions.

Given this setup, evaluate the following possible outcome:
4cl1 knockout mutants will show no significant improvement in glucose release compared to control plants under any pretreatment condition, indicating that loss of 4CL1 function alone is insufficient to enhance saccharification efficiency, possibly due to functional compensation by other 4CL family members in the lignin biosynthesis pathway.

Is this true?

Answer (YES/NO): YES